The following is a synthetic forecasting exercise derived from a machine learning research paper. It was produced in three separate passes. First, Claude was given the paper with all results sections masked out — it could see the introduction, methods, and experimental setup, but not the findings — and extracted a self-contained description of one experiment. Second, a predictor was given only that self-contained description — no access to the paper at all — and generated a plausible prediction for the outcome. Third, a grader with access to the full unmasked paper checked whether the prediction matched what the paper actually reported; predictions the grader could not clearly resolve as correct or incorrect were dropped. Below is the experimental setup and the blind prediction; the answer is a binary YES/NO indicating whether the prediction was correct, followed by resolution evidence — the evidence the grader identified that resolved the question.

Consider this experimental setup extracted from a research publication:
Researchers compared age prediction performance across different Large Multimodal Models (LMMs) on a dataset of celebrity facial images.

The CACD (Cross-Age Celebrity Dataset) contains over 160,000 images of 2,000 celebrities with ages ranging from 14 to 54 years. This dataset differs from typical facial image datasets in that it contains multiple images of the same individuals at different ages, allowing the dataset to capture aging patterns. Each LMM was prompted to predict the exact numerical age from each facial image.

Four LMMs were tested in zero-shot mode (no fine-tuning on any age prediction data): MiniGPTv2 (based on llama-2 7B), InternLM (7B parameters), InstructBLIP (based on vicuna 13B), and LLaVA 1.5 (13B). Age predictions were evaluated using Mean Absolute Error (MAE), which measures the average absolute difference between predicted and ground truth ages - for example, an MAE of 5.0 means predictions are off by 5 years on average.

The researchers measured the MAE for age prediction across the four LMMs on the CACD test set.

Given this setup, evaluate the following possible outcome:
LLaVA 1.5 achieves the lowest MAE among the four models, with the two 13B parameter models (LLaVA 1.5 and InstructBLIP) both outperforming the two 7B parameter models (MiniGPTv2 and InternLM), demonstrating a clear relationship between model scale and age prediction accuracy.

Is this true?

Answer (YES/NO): NO